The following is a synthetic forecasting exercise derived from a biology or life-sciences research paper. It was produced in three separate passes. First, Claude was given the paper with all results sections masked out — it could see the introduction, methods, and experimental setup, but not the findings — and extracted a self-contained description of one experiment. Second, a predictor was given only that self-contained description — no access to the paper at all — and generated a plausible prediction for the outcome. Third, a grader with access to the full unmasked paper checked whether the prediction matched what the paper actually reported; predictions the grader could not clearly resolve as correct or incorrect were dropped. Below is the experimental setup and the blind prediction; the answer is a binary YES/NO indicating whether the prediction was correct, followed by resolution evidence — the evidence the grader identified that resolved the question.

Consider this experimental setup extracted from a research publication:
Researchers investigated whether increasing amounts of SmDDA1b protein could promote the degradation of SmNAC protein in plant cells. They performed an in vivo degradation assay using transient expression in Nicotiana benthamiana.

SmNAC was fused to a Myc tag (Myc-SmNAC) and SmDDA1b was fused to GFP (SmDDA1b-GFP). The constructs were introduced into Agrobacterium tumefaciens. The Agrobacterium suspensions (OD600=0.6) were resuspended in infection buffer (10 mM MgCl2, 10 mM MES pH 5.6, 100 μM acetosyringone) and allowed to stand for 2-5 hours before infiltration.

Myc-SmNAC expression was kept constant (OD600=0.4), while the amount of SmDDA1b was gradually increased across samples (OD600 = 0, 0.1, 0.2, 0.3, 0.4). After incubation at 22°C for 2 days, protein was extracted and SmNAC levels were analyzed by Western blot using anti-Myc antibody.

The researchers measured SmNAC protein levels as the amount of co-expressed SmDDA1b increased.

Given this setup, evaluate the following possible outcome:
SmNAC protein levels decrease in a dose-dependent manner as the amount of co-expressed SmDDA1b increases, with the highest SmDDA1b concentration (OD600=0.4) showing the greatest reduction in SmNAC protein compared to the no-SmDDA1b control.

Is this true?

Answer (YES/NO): YES